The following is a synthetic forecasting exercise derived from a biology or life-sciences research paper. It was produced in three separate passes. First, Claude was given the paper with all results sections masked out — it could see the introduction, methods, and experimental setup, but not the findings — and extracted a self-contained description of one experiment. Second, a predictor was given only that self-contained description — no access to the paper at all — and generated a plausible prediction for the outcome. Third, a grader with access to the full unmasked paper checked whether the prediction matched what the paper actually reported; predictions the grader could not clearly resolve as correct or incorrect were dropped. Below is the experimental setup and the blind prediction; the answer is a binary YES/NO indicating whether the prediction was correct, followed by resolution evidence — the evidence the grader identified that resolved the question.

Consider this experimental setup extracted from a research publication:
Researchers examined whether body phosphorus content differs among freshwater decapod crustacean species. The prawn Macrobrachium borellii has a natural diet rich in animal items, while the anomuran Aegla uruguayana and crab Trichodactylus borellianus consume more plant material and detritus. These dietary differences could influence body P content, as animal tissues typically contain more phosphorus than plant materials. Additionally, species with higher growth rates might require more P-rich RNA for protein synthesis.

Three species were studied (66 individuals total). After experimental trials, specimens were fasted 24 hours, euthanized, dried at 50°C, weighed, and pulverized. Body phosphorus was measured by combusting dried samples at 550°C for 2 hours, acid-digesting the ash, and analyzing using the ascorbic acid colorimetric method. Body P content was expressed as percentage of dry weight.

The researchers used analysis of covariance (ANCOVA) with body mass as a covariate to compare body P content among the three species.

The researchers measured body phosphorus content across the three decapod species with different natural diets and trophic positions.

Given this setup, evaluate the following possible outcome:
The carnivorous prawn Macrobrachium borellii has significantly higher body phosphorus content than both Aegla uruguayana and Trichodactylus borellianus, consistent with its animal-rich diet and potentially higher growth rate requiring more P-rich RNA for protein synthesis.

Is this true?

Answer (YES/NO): NO